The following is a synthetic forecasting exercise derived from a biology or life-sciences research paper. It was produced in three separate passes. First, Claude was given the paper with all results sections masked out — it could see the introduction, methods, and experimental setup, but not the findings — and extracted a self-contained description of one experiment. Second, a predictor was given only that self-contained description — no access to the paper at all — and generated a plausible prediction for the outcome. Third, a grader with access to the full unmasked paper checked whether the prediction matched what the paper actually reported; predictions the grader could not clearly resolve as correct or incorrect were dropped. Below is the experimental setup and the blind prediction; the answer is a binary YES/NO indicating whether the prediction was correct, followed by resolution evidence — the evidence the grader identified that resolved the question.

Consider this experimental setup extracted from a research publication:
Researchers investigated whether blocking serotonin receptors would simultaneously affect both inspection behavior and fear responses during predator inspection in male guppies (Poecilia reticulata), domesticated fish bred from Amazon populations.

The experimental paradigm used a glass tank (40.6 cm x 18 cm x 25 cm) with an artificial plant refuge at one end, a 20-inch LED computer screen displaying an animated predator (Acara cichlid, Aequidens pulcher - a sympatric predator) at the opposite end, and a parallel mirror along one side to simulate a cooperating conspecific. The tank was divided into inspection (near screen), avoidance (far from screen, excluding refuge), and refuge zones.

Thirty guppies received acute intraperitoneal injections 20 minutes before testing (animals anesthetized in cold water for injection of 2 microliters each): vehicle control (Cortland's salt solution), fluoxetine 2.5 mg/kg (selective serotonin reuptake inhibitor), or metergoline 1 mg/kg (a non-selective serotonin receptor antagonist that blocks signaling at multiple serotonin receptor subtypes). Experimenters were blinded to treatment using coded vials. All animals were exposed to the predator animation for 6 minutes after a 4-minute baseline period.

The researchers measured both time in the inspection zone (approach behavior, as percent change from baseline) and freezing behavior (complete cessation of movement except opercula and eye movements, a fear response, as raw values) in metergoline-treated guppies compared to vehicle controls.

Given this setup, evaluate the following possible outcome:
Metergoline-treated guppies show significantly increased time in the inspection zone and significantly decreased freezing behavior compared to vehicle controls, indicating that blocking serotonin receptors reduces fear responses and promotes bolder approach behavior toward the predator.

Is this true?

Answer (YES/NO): NO